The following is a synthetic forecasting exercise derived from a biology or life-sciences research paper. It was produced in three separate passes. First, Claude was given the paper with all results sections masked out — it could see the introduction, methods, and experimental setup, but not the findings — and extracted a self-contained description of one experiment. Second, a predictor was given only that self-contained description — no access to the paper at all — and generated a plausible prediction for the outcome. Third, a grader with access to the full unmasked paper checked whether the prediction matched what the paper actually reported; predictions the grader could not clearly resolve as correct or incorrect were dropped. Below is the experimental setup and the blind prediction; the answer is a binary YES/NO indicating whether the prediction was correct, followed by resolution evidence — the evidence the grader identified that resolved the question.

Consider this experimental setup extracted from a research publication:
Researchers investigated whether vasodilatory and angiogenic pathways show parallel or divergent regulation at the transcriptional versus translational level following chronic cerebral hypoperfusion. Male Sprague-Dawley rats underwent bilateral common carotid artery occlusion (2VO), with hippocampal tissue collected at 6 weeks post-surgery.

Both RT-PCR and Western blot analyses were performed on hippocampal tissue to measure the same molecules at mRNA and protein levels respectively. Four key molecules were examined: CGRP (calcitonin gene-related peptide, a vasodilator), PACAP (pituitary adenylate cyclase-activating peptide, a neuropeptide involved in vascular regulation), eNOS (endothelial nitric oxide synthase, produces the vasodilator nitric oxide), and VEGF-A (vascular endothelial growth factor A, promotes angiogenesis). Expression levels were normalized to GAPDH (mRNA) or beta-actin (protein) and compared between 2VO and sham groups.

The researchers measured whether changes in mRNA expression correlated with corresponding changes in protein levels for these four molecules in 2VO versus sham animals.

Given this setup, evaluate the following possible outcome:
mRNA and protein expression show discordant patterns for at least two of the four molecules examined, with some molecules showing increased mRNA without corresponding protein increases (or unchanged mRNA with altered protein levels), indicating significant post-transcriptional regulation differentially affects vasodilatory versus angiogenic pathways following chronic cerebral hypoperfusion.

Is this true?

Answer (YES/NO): NO